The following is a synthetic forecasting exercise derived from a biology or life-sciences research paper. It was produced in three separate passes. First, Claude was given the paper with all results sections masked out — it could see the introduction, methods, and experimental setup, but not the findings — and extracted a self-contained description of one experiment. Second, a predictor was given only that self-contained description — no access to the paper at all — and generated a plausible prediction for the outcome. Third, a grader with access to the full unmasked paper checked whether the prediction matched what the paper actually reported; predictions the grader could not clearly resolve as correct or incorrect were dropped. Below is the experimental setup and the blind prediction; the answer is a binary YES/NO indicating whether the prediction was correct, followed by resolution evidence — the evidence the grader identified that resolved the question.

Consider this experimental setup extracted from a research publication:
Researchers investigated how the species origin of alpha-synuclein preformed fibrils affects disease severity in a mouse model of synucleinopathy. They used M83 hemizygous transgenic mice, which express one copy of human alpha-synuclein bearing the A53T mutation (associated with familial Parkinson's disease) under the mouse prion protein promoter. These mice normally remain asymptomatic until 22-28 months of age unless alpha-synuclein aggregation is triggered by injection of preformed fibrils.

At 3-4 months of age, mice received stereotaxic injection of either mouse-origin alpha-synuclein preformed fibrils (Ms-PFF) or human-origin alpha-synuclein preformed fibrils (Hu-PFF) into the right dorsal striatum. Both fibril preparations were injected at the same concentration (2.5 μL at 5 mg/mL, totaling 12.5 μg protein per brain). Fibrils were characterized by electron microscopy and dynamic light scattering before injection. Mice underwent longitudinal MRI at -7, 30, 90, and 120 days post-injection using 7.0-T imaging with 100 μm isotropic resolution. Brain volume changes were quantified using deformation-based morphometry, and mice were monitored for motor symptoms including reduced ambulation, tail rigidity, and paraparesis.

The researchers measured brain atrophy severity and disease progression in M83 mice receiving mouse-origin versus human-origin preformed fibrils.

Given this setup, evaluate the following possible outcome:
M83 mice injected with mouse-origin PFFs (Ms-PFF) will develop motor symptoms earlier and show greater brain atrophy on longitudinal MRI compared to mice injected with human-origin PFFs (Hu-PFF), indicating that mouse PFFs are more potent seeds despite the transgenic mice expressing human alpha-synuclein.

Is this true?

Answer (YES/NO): YES